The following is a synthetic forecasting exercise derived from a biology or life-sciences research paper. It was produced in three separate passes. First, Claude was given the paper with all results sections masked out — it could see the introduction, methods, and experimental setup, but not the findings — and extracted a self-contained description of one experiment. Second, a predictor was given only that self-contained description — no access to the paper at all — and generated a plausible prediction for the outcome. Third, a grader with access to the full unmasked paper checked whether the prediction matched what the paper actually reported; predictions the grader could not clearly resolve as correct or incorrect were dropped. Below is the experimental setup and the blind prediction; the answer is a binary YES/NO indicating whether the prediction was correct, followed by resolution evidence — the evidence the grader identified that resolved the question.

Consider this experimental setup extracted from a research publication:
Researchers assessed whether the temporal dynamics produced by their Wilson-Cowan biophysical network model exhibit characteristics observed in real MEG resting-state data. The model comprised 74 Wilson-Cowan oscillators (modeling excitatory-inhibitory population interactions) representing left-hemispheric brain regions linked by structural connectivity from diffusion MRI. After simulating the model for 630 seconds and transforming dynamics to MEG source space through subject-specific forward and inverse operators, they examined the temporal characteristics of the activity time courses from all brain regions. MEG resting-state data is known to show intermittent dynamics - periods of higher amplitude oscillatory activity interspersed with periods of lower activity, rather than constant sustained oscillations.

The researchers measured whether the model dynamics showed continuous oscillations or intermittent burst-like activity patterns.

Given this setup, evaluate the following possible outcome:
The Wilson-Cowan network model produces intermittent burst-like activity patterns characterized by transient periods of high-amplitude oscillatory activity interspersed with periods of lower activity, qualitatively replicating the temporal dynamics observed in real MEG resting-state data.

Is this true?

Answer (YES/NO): YES